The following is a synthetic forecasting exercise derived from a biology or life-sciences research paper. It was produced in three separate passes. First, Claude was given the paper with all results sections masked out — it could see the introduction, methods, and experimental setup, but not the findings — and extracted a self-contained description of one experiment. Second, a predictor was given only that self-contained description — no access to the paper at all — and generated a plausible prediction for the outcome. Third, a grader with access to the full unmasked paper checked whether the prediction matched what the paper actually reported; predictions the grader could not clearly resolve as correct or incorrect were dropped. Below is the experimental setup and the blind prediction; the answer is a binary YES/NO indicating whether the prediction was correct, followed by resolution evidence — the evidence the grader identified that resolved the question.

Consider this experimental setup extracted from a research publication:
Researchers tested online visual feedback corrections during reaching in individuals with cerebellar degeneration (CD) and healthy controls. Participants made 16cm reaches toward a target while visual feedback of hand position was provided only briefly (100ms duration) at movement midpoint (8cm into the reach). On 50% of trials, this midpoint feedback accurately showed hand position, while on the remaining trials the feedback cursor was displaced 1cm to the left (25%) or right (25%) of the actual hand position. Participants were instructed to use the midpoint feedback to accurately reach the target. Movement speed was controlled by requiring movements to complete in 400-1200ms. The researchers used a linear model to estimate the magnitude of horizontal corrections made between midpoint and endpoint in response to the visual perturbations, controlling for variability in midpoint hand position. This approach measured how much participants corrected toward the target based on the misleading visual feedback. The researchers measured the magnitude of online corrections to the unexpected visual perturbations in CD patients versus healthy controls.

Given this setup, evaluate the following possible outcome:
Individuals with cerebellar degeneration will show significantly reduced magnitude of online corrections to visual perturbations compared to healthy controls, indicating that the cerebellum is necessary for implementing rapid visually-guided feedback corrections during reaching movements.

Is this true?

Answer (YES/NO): NO